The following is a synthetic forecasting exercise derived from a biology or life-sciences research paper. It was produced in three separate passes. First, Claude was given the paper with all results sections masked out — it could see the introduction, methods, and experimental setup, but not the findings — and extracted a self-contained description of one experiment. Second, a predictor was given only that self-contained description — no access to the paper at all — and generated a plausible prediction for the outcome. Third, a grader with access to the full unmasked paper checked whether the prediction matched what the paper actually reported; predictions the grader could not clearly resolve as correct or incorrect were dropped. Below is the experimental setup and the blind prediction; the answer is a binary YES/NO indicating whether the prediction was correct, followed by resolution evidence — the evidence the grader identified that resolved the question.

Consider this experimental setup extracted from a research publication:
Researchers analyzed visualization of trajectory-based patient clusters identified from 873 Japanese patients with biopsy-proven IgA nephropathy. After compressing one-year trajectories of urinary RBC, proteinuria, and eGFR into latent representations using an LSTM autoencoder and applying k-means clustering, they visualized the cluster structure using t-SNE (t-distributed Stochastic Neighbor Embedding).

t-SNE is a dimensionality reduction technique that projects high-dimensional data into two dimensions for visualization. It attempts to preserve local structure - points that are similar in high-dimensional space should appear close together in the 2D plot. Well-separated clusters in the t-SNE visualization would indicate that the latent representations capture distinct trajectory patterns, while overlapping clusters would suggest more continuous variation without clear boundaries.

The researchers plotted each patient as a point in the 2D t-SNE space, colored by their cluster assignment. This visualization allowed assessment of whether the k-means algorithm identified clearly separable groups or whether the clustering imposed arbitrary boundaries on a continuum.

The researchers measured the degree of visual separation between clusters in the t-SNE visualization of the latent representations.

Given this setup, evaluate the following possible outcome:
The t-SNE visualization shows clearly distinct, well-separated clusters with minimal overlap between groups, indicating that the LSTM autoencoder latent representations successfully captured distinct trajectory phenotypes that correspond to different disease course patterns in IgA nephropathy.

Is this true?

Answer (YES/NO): NO